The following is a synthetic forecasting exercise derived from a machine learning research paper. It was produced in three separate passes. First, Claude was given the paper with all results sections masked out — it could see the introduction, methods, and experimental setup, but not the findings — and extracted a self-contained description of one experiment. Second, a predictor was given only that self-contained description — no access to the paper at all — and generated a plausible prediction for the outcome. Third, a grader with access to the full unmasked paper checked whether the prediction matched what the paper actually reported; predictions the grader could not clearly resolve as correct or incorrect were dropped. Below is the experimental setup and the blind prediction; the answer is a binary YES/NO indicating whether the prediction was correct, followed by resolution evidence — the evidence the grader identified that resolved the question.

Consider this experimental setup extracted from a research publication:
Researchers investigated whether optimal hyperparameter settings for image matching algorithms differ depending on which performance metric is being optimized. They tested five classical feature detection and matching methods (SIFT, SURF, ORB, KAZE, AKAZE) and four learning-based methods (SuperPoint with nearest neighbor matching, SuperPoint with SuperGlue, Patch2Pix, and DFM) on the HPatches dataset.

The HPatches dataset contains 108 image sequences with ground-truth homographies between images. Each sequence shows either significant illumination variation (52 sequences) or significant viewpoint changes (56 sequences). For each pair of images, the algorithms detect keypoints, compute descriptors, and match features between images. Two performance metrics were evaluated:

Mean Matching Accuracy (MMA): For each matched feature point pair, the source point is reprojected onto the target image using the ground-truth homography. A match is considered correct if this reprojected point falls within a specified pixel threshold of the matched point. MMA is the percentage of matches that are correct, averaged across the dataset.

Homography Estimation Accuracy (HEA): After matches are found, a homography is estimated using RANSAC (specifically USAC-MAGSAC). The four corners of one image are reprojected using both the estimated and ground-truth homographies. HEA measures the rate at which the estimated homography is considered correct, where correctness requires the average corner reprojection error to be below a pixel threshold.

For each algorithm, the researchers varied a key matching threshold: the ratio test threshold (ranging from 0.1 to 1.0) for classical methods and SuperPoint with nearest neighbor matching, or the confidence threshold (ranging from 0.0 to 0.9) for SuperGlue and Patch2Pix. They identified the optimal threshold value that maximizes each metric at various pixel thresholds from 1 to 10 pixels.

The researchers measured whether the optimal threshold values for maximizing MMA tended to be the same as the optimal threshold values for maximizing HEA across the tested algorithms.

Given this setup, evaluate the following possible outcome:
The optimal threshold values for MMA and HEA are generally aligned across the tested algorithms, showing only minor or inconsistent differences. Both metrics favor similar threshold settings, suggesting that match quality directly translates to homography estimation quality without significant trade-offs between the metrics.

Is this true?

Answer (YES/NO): NO